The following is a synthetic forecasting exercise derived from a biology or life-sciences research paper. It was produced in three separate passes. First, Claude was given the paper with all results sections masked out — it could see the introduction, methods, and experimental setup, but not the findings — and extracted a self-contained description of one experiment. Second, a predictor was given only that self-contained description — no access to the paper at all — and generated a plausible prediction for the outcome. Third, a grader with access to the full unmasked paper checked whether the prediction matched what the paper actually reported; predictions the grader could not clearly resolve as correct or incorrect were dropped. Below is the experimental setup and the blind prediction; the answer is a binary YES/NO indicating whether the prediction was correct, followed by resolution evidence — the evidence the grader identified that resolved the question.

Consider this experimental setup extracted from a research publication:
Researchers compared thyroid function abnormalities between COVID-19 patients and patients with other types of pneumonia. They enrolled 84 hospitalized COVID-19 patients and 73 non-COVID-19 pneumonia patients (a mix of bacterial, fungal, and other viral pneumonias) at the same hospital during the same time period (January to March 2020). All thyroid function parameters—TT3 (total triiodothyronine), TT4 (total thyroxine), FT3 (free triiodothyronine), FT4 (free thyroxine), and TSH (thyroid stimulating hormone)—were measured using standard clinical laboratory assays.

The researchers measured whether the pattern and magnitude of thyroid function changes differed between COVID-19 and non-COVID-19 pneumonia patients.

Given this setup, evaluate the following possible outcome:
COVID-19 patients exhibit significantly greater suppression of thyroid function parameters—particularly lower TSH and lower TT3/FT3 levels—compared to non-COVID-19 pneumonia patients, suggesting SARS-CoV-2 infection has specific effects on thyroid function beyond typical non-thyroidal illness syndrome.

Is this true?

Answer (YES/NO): NO